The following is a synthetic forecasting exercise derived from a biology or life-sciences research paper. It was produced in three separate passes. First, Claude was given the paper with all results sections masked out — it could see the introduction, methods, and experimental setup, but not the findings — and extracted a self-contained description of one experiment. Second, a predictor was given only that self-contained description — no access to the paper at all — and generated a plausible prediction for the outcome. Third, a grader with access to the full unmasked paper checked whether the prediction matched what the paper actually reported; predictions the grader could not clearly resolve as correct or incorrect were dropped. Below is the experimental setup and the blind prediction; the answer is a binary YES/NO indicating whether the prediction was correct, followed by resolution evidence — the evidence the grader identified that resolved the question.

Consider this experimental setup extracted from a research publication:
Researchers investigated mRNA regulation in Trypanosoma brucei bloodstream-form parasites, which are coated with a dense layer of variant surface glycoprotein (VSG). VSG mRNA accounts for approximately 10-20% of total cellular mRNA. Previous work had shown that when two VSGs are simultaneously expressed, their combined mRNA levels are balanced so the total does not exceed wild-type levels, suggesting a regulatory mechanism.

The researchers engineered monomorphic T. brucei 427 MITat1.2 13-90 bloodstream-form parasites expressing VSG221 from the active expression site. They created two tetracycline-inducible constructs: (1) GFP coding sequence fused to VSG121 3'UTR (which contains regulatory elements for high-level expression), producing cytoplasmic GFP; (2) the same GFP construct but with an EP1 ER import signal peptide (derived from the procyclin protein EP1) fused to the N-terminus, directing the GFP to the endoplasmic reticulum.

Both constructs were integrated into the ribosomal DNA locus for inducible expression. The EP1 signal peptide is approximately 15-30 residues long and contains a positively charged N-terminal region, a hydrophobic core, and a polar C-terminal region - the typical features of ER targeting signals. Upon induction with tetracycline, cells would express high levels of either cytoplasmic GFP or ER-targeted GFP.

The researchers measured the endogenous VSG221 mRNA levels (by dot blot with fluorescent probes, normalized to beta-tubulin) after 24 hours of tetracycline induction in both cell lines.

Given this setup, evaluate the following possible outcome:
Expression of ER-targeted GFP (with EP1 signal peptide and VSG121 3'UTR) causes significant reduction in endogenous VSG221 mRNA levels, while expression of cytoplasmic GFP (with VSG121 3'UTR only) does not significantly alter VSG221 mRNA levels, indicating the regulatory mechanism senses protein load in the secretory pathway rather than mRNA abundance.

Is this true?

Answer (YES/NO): NO